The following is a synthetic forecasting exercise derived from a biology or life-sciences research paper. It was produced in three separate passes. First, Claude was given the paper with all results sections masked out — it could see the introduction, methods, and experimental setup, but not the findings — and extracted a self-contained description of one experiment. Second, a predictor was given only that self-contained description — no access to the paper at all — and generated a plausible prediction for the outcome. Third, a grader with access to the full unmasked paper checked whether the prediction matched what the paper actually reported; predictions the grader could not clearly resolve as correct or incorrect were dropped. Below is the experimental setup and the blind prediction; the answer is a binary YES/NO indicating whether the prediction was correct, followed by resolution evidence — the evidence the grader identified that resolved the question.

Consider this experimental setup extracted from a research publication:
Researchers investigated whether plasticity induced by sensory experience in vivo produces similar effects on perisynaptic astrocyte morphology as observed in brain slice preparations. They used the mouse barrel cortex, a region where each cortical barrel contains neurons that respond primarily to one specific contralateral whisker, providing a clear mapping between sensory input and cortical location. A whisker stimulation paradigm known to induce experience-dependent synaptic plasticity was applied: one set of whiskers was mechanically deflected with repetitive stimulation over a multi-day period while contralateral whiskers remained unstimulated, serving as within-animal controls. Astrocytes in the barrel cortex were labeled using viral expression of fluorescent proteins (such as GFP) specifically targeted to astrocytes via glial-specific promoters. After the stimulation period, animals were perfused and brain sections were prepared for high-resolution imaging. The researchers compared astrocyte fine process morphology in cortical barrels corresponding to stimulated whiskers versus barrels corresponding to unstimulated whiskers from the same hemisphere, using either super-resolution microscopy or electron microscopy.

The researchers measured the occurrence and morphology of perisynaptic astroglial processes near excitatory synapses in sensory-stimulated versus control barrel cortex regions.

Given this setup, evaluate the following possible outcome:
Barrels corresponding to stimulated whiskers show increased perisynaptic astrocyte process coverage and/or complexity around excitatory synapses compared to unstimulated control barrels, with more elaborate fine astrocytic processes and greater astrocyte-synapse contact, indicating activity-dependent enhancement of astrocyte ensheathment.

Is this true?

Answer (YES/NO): NO